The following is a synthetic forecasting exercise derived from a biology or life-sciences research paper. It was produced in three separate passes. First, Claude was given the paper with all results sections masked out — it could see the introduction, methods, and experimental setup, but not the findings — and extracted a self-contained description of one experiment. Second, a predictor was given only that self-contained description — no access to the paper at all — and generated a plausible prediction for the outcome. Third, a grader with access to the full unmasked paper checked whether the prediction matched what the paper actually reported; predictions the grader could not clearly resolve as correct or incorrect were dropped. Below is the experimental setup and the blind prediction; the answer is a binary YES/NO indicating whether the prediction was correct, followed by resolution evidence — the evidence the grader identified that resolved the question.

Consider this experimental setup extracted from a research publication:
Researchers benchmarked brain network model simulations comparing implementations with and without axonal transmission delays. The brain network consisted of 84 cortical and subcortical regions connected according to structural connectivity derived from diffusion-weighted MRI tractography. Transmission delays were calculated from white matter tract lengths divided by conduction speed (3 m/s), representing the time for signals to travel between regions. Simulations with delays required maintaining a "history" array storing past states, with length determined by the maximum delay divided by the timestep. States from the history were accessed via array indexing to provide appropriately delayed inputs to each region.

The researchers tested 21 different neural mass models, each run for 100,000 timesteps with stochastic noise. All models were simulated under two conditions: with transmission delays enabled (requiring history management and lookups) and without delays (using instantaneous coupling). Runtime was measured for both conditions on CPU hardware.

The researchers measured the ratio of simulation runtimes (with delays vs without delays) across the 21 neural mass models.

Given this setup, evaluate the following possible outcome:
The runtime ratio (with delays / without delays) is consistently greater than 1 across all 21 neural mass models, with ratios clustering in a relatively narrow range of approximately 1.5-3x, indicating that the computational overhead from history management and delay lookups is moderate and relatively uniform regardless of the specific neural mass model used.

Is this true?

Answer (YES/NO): NO